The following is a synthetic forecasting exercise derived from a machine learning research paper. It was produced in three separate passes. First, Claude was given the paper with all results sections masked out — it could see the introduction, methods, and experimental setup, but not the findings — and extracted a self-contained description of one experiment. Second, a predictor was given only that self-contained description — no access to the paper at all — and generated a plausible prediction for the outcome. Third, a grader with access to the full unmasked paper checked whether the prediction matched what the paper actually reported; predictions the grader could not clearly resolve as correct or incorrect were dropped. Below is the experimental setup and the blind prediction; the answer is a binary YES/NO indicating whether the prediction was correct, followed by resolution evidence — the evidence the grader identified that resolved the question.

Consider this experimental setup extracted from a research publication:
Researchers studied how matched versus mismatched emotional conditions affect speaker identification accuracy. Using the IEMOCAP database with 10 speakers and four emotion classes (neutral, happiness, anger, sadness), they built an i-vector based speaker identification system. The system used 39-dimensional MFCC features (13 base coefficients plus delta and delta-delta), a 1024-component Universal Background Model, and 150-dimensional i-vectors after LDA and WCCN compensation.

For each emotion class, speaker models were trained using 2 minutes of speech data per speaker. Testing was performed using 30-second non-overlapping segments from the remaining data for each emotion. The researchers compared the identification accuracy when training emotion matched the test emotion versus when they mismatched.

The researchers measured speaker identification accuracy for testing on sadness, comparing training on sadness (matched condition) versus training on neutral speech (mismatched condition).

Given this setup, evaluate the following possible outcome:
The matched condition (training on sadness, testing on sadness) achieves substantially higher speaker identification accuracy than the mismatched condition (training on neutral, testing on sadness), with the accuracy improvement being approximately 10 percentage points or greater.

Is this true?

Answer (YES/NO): NO